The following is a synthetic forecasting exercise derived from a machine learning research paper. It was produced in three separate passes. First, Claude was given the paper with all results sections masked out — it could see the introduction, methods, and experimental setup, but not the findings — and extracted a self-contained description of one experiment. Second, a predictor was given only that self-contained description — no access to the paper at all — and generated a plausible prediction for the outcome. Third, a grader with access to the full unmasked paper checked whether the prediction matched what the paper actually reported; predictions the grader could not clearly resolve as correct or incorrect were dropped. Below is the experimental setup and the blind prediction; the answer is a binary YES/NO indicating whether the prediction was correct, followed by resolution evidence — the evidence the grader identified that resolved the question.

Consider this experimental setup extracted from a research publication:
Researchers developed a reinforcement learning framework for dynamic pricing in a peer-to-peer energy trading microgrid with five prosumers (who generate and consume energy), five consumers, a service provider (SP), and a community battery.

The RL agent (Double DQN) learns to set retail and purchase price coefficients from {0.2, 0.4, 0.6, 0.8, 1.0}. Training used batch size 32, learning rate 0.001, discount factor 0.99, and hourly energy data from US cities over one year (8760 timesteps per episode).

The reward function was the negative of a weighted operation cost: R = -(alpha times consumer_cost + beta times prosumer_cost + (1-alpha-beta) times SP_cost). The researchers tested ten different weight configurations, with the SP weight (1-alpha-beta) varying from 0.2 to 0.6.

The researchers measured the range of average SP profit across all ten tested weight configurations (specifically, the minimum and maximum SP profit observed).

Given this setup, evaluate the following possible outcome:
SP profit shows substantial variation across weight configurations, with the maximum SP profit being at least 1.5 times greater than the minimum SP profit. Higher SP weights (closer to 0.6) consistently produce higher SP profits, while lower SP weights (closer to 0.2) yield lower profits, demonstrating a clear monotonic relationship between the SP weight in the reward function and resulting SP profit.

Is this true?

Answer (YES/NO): NO